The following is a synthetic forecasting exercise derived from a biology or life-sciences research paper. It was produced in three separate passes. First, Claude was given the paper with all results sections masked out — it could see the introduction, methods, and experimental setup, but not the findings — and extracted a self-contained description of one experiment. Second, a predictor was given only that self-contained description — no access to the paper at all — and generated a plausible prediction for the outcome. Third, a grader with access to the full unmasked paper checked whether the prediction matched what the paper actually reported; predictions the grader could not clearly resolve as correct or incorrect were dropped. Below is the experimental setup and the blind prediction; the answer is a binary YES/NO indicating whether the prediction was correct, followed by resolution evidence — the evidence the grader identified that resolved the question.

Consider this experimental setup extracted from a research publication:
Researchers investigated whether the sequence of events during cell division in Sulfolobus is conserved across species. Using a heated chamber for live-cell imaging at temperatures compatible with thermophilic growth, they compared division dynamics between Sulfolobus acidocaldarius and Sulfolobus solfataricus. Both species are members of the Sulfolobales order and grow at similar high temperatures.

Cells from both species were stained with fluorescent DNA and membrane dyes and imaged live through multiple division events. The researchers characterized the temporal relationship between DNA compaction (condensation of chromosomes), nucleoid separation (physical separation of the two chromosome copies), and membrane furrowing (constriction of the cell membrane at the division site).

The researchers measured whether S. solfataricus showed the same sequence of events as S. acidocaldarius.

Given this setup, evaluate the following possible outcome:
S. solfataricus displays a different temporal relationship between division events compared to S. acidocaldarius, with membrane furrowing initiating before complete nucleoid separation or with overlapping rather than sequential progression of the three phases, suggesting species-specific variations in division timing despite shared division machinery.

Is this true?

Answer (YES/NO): NO